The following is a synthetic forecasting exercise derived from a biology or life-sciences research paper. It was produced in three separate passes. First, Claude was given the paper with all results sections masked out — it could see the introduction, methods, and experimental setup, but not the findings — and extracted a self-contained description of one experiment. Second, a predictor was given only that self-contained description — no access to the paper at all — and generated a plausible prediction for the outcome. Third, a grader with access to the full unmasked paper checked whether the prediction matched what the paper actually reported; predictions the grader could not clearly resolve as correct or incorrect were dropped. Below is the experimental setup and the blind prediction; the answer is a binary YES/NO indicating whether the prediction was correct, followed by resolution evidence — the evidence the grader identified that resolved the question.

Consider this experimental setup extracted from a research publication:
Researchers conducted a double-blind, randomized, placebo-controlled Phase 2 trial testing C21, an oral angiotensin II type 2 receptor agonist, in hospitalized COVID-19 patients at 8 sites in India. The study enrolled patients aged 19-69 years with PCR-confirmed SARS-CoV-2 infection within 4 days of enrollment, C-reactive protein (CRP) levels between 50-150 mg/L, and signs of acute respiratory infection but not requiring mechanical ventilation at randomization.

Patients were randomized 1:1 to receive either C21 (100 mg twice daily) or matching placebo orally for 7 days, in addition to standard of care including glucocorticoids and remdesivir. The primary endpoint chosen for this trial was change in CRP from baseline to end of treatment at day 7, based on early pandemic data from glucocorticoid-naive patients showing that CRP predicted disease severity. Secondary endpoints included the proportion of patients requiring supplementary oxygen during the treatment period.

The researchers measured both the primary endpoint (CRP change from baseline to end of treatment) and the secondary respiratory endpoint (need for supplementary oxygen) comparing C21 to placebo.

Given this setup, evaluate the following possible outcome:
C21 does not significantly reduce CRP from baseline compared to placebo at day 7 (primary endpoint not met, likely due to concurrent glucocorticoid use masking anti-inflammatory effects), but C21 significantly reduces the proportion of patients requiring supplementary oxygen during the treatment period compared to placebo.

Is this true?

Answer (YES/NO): NO